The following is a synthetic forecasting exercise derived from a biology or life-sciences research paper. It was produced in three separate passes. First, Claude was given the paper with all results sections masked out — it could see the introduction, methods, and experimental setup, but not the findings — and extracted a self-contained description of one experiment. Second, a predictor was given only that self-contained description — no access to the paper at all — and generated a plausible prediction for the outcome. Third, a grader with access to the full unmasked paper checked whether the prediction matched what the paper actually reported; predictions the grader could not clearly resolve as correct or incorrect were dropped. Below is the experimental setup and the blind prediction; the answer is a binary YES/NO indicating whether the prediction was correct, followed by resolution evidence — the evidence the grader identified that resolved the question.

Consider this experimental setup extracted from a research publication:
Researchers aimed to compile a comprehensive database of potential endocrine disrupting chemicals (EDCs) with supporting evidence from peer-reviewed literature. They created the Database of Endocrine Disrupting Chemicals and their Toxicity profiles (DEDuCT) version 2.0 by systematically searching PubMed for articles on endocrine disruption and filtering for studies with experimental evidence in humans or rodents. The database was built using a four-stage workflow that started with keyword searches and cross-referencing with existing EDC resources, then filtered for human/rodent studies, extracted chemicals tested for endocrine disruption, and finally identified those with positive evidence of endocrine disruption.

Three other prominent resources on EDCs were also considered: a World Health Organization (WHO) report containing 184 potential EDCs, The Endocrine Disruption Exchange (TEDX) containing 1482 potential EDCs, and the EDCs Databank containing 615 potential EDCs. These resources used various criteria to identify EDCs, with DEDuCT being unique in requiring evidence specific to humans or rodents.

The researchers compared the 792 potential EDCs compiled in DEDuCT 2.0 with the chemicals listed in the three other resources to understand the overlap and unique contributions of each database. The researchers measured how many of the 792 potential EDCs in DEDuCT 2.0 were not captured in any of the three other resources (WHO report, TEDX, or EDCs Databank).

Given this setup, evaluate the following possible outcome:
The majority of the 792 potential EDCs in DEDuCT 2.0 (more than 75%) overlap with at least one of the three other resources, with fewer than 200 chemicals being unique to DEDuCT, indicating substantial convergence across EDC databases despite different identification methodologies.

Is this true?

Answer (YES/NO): NO